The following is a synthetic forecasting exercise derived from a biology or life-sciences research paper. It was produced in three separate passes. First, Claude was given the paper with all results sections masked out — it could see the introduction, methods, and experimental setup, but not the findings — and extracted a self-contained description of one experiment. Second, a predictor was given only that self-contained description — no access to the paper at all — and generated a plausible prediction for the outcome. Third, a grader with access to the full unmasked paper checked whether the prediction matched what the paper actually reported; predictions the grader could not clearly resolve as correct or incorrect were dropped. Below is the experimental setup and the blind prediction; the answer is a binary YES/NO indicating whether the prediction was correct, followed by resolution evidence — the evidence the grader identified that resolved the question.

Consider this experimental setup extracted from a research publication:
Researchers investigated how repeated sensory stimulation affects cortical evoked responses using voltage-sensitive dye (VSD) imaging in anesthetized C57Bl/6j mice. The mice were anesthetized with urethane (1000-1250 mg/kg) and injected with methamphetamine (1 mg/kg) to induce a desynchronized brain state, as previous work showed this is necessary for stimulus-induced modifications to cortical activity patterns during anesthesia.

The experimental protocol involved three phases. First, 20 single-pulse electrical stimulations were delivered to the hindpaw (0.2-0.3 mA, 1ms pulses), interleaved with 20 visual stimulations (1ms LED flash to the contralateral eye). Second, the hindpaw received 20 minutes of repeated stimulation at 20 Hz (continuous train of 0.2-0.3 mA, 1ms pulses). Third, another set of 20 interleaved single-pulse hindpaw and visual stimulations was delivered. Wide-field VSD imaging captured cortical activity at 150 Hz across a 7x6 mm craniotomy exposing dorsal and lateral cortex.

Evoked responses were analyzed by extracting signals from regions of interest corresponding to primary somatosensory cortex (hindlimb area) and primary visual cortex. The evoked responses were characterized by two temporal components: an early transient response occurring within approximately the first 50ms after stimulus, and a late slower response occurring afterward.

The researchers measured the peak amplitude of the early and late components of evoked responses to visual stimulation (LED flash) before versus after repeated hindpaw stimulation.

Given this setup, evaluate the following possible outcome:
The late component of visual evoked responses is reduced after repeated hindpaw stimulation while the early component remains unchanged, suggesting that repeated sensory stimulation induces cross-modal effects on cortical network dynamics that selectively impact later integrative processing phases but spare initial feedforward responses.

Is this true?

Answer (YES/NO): NO